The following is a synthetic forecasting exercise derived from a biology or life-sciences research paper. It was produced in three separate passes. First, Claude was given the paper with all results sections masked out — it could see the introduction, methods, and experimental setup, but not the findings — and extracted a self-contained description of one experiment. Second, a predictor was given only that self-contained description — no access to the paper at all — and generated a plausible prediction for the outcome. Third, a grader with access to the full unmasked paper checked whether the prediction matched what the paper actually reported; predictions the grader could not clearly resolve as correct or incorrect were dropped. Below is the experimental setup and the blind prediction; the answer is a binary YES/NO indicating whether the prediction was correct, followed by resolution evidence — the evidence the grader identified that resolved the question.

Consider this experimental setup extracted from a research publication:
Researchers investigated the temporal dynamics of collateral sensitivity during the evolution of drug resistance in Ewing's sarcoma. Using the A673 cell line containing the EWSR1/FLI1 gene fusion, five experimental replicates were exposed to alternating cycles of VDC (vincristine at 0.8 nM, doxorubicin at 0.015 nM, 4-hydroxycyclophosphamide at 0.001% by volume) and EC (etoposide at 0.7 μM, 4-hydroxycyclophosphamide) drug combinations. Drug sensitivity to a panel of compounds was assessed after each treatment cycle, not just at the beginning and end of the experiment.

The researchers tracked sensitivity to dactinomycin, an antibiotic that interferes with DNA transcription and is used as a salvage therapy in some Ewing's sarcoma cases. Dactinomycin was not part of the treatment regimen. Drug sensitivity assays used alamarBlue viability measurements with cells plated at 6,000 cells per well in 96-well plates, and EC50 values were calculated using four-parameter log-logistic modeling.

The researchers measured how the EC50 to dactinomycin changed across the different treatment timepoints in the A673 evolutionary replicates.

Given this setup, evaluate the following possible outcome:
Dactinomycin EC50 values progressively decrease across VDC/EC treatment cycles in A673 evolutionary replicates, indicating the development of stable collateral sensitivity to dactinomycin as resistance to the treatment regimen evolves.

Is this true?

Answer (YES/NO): NO